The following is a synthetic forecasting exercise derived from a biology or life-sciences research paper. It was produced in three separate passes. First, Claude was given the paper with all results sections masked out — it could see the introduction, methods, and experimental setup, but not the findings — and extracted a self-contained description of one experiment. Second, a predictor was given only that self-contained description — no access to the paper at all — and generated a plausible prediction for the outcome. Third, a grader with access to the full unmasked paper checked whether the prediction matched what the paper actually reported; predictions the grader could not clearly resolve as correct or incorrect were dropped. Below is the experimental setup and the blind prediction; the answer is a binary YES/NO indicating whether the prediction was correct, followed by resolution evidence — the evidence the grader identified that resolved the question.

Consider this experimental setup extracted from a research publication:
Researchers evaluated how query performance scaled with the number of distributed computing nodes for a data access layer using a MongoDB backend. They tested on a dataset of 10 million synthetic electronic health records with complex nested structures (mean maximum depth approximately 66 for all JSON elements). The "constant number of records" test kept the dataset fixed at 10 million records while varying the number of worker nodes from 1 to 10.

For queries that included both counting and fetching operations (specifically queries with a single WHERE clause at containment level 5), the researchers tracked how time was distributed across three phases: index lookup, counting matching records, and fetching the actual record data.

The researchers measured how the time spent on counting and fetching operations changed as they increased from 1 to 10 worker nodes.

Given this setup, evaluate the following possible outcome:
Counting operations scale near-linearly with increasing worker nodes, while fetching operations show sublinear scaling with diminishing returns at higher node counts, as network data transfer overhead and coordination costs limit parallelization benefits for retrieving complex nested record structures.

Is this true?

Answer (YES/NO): NO